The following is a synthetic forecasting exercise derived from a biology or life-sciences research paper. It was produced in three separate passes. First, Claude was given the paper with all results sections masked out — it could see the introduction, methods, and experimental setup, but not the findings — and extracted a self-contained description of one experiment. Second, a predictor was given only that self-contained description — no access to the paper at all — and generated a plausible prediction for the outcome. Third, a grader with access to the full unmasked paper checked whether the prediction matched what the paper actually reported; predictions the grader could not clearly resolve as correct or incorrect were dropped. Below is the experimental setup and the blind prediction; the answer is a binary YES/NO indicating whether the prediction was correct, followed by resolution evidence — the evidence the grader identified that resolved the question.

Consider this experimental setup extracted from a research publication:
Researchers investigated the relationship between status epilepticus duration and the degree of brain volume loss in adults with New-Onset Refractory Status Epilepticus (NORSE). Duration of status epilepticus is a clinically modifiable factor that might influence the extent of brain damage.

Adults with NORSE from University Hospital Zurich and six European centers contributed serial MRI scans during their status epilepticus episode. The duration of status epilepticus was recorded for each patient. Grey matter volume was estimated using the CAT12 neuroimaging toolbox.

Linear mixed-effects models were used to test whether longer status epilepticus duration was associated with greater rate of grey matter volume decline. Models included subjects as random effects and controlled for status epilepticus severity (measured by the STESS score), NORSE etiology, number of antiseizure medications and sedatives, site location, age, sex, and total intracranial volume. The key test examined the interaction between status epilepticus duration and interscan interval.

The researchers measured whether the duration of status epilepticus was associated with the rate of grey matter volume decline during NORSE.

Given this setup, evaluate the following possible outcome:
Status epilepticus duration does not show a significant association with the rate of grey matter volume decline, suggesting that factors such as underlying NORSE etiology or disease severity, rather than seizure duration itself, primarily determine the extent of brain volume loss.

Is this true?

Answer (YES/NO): NO